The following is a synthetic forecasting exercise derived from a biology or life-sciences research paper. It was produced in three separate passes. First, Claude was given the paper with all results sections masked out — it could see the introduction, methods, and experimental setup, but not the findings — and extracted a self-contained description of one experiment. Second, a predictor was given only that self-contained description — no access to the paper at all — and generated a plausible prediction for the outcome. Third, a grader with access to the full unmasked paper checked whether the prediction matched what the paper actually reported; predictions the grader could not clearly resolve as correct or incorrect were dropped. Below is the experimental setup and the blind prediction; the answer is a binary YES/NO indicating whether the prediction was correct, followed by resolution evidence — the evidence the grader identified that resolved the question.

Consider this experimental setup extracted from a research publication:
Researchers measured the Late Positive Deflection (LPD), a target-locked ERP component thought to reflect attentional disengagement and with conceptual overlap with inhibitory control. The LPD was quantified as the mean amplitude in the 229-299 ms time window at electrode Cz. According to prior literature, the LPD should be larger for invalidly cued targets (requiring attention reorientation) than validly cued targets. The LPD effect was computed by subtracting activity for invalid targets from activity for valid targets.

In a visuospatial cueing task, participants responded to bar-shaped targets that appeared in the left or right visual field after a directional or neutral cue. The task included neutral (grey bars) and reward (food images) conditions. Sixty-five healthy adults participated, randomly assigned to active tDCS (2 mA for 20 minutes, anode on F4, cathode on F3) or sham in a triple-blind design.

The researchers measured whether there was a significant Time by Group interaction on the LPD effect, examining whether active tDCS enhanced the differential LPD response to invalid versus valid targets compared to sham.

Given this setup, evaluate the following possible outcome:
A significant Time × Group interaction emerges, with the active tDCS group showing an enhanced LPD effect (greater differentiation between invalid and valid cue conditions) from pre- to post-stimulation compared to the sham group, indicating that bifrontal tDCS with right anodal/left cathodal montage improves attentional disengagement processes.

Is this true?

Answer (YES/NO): NO